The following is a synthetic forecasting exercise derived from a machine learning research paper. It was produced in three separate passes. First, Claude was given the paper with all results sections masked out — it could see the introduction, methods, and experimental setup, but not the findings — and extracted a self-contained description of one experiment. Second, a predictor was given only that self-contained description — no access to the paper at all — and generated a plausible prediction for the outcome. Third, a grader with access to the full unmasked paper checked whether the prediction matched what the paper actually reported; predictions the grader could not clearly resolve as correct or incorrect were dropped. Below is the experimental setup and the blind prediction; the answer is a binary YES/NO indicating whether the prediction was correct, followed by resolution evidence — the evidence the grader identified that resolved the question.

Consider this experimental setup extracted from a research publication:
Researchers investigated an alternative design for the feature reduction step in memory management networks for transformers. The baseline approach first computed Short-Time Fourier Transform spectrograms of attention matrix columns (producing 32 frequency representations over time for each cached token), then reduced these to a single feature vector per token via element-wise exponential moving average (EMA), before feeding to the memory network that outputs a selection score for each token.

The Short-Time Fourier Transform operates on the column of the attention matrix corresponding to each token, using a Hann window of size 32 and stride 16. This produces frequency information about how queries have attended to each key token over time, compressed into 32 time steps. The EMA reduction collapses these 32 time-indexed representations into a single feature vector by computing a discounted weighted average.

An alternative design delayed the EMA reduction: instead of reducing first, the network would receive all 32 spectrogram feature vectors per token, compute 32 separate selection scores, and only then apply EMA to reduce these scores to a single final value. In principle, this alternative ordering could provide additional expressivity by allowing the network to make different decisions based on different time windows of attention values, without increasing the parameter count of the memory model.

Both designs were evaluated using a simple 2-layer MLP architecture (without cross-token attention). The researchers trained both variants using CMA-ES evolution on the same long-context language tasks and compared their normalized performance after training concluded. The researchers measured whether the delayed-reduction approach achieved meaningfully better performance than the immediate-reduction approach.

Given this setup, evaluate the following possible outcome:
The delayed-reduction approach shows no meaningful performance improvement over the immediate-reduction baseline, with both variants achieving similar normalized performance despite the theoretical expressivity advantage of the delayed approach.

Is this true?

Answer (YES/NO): YES